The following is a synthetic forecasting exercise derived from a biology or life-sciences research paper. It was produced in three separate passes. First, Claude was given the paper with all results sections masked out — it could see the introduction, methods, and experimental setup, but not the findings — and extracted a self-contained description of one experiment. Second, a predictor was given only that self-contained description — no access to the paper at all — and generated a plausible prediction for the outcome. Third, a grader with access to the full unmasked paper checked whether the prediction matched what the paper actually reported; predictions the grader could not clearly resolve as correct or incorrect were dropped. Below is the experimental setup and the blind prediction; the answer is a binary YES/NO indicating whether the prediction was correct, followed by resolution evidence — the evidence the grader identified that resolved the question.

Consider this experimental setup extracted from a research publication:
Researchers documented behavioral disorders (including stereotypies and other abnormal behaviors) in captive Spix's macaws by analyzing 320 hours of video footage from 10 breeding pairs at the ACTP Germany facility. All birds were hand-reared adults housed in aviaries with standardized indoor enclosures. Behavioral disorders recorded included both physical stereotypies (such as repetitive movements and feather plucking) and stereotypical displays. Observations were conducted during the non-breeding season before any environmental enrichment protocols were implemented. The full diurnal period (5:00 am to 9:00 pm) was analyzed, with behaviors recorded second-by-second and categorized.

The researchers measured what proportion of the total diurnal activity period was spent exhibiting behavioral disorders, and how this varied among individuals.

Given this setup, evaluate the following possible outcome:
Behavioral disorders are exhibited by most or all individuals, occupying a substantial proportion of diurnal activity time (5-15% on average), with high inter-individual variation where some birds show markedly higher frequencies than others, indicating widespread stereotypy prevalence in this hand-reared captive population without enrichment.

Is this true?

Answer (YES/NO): NO